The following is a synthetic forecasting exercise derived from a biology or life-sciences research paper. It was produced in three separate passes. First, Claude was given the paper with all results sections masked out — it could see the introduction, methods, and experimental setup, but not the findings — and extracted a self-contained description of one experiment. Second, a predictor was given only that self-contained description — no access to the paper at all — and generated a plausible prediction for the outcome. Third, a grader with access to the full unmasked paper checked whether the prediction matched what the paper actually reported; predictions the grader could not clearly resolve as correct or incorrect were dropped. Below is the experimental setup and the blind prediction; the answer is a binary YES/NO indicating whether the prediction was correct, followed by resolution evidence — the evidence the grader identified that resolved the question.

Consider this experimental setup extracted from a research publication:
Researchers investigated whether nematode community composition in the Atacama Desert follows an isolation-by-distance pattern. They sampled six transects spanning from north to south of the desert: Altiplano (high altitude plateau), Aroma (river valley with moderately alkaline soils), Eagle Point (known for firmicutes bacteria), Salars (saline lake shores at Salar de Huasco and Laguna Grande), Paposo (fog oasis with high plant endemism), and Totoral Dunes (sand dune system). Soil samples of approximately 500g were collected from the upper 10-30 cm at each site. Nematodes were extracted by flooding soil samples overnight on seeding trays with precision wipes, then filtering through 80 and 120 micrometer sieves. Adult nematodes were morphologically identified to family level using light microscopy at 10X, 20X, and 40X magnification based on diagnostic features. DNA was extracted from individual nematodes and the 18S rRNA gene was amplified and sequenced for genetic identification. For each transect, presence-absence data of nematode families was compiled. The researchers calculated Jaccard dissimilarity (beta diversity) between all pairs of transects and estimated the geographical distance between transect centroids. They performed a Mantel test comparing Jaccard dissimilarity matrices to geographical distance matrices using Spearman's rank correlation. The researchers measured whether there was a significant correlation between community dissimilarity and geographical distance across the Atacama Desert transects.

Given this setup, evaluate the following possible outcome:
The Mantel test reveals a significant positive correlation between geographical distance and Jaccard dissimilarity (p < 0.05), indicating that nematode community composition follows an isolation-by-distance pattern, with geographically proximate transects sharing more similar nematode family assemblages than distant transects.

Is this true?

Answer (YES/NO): YES